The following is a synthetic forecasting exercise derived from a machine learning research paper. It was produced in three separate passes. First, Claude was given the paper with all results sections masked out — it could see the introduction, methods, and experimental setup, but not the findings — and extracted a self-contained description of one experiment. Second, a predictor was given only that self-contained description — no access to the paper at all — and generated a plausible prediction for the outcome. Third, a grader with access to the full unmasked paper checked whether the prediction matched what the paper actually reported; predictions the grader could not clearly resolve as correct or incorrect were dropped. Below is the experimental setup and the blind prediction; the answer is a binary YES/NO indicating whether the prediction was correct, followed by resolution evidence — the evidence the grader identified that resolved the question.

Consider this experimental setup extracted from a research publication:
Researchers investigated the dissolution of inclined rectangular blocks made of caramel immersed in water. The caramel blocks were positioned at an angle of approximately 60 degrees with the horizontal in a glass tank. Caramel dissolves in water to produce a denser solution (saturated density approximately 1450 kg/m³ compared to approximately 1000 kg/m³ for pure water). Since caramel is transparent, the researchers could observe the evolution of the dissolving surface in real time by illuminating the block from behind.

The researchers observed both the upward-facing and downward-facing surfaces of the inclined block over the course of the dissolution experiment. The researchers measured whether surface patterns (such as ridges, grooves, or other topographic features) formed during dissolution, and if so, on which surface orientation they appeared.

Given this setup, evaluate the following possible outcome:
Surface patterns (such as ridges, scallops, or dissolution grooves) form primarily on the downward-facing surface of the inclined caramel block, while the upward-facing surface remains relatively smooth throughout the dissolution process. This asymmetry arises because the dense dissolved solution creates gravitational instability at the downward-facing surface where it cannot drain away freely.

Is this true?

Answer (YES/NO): YES